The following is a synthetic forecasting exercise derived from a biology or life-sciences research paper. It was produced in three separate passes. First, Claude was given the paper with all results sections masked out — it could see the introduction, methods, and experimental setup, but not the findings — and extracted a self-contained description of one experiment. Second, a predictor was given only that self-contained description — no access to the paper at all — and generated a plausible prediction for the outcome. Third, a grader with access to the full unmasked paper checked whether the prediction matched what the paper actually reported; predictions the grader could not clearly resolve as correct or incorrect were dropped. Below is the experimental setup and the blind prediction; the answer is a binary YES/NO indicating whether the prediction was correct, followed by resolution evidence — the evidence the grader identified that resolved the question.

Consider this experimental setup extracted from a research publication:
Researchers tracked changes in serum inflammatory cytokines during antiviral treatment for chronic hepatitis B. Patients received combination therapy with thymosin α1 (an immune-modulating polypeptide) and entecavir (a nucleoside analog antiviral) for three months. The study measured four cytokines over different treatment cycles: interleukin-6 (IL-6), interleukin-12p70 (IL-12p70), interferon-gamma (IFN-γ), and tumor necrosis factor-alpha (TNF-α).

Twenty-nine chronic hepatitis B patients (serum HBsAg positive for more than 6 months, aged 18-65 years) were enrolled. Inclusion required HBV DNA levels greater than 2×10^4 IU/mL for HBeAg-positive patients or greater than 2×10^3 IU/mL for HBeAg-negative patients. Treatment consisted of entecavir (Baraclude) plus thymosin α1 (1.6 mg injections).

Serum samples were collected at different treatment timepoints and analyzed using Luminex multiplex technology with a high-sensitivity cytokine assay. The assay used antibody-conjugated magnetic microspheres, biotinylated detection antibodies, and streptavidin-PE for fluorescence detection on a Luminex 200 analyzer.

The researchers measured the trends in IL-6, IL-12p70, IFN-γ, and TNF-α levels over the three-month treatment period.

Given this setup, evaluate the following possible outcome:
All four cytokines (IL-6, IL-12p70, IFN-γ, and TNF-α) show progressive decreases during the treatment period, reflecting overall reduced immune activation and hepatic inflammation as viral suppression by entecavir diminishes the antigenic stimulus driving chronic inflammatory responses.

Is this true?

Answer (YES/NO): NO